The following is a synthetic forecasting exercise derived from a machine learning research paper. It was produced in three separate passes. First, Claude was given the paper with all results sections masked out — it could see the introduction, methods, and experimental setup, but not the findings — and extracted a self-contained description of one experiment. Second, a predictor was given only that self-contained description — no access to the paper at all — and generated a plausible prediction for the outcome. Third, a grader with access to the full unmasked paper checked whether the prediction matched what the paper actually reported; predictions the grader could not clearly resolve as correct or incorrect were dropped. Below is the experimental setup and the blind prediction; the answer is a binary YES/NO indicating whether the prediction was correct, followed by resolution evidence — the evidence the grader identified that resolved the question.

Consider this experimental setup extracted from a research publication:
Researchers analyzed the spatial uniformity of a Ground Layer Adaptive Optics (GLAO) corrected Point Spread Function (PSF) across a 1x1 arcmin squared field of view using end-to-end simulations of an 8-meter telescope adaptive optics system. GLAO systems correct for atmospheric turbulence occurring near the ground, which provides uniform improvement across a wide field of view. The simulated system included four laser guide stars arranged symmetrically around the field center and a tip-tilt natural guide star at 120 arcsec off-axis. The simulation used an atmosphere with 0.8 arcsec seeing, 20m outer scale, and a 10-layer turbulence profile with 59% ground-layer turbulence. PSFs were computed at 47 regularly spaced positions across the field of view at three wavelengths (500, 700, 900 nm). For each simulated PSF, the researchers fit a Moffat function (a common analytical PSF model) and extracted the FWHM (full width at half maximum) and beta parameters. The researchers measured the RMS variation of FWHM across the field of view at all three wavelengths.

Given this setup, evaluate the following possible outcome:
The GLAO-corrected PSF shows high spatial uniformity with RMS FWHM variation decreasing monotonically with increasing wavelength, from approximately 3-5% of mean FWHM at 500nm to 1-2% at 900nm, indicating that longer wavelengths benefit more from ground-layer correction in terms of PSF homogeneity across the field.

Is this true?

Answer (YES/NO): NO